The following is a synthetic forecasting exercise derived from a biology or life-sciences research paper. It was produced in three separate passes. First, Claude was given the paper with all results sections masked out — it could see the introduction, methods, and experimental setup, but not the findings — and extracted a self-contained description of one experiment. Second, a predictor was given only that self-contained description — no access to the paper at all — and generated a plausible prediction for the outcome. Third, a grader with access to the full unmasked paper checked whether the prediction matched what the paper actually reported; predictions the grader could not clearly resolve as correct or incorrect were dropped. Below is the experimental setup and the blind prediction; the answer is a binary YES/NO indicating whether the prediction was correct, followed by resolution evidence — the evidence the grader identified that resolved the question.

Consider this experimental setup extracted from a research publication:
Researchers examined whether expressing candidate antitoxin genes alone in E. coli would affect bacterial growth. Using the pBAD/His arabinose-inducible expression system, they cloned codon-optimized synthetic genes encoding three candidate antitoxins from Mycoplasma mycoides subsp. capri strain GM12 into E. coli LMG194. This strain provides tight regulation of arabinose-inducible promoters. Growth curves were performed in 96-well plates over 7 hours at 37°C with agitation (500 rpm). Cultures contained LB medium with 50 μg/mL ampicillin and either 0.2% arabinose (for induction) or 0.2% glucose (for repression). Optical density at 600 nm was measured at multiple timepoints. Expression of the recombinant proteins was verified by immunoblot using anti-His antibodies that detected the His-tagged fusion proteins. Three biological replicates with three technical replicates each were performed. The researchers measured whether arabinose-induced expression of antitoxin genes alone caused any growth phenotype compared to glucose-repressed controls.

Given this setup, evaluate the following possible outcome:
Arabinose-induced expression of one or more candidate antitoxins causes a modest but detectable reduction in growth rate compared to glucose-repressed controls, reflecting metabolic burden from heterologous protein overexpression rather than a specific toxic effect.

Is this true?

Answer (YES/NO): NO